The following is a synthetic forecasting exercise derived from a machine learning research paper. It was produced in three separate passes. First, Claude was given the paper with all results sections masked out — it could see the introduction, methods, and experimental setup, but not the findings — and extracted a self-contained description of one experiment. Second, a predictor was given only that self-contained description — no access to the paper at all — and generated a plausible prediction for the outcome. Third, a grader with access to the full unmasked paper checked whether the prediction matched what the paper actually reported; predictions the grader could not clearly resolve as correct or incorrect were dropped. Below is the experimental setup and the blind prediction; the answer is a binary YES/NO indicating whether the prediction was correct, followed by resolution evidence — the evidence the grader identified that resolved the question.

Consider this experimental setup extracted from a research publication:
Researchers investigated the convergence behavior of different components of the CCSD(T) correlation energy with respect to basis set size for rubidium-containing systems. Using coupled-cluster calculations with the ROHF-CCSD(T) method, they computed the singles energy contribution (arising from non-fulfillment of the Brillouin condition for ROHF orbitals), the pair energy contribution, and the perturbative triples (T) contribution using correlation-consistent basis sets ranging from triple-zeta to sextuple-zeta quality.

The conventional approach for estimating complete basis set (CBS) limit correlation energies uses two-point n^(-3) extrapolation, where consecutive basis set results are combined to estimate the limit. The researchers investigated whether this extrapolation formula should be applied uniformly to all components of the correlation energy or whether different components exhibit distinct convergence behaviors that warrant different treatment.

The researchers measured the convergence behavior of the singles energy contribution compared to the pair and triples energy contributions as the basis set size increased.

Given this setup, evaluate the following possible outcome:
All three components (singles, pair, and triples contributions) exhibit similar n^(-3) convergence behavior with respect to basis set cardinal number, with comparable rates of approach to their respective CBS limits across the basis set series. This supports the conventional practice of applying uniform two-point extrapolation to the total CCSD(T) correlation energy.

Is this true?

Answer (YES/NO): NO